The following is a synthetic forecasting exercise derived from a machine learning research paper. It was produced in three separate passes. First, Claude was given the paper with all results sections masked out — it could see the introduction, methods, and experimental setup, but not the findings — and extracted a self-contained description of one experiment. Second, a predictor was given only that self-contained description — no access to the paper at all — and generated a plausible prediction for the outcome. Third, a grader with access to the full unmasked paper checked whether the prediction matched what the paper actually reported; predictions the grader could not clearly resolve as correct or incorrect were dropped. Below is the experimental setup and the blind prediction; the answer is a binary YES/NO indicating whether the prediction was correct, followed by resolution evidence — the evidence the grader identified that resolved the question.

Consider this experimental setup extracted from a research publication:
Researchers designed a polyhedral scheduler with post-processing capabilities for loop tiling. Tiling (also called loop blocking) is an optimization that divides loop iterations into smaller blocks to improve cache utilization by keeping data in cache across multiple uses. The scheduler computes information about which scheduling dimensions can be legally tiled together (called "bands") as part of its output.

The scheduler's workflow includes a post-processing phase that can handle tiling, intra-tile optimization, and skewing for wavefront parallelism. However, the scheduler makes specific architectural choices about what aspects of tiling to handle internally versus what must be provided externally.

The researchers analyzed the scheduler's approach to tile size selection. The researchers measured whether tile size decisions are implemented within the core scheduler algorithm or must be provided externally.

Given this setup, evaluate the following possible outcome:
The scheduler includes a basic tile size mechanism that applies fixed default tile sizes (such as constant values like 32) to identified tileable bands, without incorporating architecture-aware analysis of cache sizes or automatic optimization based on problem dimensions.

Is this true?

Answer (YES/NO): NO